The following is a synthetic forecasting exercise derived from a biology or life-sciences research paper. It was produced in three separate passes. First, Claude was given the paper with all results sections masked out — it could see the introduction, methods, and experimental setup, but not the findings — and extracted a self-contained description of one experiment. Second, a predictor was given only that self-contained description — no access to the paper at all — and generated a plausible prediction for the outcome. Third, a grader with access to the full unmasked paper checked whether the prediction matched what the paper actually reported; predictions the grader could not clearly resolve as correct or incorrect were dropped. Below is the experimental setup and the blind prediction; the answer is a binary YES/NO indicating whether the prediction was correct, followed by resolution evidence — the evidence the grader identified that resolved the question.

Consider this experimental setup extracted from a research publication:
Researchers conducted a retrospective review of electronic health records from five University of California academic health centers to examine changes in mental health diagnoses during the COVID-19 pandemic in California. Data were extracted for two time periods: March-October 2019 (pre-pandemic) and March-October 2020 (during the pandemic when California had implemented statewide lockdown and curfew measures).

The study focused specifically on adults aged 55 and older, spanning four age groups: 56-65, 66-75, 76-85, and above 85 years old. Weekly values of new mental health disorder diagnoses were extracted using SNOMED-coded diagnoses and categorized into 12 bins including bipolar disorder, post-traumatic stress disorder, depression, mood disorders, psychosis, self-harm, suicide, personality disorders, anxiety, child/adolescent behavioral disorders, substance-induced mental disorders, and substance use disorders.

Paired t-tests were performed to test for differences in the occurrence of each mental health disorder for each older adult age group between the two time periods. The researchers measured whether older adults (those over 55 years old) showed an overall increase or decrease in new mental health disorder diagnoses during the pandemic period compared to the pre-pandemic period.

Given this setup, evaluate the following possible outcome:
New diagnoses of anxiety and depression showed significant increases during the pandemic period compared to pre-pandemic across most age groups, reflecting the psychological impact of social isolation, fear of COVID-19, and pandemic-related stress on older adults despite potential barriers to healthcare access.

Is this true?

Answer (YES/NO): NO